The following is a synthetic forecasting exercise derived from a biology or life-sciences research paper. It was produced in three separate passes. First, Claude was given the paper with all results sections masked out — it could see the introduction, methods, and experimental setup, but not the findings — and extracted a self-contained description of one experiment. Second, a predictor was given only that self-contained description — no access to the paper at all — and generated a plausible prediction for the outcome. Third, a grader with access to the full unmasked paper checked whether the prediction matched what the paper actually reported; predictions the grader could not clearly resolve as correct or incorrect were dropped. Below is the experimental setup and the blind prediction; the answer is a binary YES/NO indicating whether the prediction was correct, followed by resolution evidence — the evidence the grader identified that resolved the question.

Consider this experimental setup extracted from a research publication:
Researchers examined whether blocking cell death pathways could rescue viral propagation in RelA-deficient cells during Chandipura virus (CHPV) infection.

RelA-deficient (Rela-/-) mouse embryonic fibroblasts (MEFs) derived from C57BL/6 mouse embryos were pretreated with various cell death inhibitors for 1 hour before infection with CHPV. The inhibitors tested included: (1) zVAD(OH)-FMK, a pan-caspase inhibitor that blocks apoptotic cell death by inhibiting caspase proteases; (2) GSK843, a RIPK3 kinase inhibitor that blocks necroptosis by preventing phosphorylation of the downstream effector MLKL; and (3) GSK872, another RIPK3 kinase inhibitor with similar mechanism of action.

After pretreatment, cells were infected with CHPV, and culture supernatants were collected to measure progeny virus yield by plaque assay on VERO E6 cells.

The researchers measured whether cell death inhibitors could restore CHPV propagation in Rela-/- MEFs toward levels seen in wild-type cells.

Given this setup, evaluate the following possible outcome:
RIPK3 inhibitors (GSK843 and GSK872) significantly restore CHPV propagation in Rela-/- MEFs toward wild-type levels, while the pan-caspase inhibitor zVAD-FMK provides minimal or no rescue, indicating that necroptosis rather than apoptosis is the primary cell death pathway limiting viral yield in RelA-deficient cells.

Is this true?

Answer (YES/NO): NO